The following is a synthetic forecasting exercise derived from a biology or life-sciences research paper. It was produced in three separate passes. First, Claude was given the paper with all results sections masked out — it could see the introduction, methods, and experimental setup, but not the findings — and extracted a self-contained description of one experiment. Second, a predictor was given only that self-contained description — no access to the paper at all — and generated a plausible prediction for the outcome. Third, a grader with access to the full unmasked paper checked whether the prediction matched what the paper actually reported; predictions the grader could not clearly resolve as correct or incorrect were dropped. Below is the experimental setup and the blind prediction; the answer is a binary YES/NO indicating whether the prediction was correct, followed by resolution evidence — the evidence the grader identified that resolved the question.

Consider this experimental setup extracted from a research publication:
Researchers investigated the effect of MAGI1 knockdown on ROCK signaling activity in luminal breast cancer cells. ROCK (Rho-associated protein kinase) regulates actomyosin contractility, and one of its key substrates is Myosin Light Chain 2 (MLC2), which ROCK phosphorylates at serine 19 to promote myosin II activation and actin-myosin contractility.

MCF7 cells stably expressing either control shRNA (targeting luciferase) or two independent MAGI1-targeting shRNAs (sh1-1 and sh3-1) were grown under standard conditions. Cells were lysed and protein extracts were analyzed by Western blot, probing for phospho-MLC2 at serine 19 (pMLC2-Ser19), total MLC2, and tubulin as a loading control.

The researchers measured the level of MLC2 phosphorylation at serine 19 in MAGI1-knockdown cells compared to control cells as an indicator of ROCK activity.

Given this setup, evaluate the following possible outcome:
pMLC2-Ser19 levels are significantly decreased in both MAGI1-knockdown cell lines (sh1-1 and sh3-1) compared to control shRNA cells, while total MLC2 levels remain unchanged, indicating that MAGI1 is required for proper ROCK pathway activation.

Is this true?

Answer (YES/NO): NO